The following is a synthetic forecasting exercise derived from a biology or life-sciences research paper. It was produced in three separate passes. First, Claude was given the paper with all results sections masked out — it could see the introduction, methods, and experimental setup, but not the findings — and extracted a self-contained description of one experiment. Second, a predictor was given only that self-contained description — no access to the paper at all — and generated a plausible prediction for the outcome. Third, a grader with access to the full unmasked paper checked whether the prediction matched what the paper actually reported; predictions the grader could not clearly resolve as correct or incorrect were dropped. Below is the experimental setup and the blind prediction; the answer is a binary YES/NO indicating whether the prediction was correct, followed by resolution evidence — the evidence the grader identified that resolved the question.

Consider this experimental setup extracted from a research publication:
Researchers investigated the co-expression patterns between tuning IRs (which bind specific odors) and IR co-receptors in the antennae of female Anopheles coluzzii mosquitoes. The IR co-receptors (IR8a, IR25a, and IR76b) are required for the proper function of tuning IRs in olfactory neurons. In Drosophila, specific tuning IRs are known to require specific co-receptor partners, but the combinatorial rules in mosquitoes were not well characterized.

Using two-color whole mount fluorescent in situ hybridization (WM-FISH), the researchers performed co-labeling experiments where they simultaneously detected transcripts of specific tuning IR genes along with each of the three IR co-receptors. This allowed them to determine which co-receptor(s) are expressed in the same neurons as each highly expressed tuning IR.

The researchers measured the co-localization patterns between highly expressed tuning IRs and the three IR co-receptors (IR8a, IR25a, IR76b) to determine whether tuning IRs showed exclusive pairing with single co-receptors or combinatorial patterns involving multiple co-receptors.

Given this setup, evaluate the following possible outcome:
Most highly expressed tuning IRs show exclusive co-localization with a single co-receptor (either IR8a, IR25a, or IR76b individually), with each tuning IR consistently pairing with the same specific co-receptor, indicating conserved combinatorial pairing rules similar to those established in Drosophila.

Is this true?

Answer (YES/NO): NO